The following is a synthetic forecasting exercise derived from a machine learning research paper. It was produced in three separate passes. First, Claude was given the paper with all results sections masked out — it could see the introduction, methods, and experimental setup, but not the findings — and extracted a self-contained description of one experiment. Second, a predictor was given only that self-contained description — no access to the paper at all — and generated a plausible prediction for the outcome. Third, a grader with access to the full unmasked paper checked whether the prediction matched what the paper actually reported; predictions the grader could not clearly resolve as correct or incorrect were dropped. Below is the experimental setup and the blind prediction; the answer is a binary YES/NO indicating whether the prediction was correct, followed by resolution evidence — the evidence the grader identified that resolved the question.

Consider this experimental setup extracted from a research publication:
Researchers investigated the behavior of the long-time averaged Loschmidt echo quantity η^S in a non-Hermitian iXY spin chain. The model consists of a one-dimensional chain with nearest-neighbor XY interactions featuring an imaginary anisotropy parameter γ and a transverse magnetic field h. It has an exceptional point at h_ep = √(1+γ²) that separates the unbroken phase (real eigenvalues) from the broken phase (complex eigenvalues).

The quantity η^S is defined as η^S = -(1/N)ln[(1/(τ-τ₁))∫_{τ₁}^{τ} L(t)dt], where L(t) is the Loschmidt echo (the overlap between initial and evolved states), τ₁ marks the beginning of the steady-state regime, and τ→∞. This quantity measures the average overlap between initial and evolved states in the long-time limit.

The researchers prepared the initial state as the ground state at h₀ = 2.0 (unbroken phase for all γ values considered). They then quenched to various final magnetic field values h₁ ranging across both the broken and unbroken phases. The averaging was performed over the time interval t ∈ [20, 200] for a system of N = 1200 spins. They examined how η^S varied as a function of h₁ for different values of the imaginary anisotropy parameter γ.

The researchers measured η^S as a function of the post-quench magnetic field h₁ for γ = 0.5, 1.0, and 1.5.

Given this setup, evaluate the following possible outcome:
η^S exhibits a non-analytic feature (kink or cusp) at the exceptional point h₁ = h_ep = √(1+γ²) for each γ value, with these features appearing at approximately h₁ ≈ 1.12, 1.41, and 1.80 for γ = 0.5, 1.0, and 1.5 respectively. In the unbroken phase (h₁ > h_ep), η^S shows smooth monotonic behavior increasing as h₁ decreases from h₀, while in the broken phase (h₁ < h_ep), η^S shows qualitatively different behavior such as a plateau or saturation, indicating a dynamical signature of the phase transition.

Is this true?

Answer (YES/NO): NO